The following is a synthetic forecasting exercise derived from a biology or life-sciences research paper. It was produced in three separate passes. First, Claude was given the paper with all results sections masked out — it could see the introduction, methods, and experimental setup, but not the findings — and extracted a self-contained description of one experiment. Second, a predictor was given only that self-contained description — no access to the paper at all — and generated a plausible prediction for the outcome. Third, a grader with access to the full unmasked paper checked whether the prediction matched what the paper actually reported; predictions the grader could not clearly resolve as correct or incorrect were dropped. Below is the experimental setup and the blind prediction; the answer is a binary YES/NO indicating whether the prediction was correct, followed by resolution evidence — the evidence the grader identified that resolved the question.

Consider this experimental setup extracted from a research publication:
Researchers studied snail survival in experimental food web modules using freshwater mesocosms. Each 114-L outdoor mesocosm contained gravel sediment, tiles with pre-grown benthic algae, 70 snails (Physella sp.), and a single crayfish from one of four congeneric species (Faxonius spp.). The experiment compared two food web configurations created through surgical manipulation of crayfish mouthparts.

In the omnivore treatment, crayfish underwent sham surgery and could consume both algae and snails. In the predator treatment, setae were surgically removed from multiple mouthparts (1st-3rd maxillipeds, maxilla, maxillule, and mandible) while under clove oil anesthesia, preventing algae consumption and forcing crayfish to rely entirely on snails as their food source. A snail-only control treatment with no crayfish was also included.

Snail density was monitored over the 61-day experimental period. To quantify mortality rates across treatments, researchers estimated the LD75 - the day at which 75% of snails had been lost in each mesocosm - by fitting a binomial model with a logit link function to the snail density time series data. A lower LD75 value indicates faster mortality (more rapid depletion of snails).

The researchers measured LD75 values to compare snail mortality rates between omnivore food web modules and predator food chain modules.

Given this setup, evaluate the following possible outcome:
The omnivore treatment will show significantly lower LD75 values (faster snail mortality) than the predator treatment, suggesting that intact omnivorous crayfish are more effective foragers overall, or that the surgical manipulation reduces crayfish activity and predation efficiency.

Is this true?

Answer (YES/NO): YES